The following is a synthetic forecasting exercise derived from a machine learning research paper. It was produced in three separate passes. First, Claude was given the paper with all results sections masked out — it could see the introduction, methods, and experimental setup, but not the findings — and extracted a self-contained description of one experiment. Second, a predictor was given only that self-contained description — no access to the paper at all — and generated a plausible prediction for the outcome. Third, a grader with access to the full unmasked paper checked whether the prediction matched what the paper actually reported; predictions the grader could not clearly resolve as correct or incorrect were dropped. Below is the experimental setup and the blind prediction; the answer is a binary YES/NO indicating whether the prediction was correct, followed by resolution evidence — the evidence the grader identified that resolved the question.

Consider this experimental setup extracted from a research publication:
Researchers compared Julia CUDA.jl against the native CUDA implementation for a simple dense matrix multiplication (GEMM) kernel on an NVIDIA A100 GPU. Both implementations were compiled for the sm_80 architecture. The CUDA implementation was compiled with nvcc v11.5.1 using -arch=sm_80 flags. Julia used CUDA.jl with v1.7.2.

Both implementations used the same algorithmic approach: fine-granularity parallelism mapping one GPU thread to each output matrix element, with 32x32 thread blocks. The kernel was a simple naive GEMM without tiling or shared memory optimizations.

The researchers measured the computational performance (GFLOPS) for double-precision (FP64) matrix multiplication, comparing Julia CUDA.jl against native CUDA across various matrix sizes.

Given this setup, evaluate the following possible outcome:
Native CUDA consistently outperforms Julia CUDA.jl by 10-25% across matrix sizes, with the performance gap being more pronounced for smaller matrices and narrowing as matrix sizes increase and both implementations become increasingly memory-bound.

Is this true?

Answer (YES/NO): NO